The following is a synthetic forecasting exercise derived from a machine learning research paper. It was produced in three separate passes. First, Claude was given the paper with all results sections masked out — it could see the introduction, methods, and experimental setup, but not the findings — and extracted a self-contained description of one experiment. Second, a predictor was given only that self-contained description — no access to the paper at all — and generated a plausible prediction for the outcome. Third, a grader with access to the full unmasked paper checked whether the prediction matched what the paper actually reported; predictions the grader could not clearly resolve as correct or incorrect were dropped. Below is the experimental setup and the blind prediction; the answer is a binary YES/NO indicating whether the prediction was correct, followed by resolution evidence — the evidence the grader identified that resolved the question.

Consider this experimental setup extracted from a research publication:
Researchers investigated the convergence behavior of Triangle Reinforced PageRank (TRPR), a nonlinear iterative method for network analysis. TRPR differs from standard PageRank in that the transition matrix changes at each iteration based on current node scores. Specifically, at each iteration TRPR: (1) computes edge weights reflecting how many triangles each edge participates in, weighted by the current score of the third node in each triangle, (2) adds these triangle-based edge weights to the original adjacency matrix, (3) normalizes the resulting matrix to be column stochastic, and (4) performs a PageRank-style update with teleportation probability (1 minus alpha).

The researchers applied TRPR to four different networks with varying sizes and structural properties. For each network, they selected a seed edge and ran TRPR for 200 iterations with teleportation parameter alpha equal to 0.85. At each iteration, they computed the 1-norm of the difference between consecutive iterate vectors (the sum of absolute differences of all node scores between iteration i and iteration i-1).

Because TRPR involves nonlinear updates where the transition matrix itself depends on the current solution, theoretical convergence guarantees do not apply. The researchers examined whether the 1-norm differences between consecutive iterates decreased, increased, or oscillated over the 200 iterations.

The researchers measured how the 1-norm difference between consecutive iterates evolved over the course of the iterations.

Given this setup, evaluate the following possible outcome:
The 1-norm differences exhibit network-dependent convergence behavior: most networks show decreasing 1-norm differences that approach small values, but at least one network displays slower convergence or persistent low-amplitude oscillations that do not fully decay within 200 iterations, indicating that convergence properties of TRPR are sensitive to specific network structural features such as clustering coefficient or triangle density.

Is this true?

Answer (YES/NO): NO